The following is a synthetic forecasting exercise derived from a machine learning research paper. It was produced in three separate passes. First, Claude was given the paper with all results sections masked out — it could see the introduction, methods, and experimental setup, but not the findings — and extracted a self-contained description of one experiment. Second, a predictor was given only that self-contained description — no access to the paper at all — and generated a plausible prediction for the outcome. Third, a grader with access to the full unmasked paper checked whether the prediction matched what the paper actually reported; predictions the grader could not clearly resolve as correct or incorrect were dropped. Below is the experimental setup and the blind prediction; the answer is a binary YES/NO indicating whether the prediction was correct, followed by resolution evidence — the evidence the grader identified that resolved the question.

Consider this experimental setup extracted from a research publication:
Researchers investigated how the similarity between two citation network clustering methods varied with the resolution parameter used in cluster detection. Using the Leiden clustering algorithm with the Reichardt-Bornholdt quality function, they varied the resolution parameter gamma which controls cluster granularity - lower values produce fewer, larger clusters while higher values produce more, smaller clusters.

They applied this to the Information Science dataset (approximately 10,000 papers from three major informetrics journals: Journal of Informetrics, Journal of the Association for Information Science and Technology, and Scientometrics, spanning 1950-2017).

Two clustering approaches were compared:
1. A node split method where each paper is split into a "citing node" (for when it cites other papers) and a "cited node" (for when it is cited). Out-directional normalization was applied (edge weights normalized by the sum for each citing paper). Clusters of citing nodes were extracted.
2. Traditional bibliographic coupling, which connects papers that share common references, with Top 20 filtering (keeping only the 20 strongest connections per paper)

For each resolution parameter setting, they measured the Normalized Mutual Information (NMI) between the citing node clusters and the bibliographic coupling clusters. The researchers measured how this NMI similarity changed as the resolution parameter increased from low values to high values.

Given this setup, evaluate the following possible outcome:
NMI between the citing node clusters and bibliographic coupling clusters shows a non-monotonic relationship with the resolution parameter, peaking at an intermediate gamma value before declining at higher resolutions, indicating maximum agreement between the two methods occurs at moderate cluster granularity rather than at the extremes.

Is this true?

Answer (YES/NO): NO